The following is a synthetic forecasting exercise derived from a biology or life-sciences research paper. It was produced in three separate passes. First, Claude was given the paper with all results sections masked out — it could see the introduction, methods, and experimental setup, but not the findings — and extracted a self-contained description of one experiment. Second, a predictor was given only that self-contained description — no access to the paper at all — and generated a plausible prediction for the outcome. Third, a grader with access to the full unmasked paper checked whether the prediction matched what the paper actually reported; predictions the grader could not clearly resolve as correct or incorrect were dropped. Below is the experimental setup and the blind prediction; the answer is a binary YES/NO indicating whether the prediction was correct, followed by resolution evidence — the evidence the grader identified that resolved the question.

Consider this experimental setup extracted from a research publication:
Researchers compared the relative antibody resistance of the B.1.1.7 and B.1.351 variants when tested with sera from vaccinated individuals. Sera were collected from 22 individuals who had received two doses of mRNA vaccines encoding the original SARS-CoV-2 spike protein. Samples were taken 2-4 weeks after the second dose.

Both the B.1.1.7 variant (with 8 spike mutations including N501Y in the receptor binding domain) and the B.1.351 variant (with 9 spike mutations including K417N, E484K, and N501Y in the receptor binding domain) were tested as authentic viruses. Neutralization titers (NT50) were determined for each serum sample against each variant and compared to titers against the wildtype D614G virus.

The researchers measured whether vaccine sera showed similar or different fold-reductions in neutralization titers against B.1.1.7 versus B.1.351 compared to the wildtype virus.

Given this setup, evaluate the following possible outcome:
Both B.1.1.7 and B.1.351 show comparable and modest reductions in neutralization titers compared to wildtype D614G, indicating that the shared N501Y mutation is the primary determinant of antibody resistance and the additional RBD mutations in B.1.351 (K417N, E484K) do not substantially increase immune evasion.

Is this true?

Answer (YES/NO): NO